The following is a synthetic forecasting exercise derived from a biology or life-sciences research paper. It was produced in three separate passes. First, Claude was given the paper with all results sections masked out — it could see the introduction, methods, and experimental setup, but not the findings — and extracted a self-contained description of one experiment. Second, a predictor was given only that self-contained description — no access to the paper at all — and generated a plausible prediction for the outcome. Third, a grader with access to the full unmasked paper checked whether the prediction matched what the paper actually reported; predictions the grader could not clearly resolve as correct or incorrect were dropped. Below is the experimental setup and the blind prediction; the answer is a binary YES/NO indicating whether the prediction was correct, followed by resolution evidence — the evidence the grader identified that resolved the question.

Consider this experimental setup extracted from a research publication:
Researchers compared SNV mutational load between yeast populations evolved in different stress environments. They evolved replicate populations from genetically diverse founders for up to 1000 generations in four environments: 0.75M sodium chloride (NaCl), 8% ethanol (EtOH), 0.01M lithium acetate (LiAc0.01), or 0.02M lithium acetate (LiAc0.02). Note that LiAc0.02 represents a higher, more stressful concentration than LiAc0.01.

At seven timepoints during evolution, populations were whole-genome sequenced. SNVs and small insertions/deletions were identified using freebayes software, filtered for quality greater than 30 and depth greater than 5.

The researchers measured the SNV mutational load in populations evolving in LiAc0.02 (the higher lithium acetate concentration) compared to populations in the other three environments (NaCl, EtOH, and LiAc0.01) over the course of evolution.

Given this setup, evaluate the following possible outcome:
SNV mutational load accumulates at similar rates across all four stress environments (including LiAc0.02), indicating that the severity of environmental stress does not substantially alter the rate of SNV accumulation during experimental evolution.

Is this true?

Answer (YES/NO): NO